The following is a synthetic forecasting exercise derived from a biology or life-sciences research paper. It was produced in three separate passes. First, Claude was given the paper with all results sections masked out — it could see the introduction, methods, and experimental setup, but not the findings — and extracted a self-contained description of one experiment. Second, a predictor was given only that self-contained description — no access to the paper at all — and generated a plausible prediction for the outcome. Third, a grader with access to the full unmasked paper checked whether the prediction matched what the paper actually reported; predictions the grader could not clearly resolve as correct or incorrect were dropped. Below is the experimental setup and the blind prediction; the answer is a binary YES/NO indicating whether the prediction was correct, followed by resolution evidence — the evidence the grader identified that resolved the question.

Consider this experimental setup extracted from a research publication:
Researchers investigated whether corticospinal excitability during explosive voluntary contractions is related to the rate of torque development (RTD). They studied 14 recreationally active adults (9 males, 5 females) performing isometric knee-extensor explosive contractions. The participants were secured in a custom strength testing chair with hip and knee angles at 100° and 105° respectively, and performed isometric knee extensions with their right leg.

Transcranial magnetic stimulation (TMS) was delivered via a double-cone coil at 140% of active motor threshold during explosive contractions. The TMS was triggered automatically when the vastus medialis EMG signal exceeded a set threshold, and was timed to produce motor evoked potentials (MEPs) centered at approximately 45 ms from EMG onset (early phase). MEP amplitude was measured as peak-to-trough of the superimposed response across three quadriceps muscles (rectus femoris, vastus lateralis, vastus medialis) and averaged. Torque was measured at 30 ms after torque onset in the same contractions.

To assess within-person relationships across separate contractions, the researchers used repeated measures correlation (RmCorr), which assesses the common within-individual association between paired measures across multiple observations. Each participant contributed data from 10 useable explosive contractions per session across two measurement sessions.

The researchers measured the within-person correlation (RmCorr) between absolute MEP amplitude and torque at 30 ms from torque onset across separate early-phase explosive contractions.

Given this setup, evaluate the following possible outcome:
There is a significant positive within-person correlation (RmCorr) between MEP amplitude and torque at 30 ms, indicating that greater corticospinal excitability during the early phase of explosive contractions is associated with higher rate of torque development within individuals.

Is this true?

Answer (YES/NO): YES